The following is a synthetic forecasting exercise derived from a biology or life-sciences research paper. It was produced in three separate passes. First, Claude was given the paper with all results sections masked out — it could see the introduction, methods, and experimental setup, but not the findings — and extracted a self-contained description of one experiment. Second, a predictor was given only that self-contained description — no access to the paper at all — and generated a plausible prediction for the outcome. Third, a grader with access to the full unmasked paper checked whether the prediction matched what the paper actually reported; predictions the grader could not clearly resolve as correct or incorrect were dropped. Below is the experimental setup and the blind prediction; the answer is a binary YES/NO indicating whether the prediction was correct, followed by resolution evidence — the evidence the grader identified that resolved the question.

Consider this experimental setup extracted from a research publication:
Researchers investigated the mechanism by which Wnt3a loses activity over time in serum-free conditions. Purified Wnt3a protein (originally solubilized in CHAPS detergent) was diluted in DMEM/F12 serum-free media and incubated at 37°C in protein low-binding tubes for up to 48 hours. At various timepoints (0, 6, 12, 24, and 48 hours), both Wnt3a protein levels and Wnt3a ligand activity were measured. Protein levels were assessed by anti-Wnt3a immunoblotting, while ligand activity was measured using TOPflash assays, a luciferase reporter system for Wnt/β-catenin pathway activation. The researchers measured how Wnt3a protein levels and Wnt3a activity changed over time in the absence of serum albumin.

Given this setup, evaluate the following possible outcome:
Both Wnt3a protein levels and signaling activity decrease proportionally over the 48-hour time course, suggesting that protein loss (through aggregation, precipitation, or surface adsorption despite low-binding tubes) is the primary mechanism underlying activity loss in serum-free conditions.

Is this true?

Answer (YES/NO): NO